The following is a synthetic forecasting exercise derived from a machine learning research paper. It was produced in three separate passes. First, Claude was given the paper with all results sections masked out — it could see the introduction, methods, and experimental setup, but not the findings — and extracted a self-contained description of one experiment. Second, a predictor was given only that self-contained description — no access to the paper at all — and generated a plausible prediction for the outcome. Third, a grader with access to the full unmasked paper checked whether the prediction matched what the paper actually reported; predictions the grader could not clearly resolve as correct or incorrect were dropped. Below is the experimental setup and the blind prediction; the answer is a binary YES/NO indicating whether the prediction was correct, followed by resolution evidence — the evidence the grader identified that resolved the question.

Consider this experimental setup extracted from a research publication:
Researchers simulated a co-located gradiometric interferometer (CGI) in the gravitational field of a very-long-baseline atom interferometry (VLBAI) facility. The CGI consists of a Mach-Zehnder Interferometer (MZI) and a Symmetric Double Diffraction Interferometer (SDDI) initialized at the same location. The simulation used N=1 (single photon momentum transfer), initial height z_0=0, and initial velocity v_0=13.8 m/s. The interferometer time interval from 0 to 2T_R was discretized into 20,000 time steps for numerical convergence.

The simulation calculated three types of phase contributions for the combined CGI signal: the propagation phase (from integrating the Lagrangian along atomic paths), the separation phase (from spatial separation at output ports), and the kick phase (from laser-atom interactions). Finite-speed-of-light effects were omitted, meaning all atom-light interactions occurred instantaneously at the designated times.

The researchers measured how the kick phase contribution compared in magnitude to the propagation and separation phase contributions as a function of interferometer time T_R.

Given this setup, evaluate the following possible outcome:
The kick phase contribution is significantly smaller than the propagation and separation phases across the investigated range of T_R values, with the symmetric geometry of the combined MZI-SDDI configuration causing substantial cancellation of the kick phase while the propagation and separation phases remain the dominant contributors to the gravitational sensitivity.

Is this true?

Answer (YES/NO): YES